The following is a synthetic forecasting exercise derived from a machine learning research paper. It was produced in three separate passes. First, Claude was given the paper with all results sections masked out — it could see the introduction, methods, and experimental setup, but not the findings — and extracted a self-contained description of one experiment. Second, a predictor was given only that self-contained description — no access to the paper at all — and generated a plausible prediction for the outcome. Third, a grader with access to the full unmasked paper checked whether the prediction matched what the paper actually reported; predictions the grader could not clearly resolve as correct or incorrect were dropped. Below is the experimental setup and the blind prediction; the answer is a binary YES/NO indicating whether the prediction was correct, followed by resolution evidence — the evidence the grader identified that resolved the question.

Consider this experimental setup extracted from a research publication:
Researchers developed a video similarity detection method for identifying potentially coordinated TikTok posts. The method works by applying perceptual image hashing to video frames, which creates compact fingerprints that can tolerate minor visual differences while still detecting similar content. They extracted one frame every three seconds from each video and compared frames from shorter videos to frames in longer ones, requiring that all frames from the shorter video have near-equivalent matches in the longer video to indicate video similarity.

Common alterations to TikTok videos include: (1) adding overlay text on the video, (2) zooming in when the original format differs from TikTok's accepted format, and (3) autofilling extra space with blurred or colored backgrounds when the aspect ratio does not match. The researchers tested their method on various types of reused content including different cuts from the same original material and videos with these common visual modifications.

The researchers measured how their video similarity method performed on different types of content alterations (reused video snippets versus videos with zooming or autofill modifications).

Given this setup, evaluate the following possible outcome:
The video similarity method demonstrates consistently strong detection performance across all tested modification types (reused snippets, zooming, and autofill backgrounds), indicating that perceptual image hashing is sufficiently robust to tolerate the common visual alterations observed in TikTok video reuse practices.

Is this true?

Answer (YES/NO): NO